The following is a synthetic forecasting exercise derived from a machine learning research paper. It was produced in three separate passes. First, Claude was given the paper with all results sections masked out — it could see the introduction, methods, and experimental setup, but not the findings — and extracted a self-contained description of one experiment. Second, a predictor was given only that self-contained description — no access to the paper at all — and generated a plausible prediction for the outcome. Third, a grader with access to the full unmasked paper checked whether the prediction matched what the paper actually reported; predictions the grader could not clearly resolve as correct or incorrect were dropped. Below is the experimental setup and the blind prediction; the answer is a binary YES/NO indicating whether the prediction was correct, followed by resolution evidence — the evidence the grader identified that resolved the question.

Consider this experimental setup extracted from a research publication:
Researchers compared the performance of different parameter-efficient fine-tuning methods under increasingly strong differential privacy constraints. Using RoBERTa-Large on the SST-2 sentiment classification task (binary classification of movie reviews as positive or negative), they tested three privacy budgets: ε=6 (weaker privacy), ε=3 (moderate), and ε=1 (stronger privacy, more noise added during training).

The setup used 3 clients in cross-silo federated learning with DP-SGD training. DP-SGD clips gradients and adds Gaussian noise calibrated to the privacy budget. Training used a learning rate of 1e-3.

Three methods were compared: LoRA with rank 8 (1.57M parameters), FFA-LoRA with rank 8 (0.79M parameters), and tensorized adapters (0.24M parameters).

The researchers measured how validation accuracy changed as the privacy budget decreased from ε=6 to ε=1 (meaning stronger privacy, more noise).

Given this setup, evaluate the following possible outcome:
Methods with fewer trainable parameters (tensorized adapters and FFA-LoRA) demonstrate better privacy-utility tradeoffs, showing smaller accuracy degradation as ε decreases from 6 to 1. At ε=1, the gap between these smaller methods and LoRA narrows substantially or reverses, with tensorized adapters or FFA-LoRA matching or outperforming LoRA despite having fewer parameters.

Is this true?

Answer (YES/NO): NO